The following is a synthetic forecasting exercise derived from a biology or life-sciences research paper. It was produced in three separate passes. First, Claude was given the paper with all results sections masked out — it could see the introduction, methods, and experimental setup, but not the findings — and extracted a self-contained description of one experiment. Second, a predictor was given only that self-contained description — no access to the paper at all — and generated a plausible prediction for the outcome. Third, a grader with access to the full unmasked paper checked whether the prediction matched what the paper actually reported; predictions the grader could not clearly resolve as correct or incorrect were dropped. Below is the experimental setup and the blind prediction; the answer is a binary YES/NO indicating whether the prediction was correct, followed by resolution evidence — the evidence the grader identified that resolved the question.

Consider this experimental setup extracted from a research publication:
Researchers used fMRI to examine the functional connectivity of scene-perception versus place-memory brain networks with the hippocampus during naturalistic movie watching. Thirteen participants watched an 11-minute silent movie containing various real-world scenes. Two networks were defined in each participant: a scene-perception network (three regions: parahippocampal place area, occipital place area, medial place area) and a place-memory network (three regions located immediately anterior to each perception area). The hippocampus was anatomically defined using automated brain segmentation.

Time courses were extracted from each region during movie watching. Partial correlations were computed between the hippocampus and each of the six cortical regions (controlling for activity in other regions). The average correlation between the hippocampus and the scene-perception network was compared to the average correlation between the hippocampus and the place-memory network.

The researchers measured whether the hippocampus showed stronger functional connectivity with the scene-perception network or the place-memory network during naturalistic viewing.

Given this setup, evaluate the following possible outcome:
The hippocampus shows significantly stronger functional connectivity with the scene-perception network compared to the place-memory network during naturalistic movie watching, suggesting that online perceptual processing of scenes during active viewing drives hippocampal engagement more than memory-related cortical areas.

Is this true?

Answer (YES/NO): NO